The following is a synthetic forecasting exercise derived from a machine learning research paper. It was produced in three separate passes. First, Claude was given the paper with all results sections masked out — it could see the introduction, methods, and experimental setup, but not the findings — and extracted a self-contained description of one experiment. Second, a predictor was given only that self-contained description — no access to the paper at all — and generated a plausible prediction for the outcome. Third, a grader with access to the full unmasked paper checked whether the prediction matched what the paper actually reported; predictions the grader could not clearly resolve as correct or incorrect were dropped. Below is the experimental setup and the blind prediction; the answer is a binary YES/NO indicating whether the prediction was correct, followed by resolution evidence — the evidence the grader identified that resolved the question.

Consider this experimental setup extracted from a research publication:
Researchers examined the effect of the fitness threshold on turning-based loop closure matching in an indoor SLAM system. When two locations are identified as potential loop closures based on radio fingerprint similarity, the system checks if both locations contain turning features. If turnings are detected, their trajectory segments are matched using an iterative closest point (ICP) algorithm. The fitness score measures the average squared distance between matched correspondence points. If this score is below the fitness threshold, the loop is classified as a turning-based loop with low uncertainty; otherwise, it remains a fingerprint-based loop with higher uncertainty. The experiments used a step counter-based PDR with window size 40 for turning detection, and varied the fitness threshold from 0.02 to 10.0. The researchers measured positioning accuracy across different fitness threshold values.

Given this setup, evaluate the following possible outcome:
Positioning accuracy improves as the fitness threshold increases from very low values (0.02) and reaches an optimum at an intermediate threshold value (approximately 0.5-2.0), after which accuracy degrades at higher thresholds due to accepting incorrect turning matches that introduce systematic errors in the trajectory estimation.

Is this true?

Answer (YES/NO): YES